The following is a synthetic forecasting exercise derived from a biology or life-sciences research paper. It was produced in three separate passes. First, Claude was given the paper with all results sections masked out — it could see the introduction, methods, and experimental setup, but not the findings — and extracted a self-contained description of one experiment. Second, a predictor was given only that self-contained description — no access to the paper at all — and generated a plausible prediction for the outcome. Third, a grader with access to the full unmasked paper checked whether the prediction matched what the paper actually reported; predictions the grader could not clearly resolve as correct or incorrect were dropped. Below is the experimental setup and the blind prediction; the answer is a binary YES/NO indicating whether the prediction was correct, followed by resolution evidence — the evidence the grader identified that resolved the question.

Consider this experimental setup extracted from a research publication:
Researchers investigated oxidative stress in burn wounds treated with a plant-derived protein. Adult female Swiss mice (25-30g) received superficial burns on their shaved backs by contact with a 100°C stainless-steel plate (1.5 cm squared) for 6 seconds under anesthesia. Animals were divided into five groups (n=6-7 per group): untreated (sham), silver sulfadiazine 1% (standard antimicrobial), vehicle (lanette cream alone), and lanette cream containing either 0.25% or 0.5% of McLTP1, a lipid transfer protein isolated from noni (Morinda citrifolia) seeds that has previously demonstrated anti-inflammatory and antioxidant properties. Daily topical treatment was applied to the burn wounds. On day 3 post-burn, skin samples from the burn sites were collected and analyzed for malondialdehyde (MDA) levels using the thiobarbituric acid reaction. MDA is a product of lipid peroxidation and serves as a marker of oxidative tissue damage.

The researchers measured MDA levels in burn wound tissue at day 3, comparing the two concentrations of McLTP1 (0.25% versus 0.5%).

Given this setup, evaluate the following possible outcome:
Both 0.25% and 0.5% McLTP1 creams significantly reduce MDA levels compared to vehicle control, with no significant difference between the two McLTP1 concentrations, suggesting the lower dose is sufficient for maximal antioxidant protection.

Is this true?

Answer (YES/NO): NO